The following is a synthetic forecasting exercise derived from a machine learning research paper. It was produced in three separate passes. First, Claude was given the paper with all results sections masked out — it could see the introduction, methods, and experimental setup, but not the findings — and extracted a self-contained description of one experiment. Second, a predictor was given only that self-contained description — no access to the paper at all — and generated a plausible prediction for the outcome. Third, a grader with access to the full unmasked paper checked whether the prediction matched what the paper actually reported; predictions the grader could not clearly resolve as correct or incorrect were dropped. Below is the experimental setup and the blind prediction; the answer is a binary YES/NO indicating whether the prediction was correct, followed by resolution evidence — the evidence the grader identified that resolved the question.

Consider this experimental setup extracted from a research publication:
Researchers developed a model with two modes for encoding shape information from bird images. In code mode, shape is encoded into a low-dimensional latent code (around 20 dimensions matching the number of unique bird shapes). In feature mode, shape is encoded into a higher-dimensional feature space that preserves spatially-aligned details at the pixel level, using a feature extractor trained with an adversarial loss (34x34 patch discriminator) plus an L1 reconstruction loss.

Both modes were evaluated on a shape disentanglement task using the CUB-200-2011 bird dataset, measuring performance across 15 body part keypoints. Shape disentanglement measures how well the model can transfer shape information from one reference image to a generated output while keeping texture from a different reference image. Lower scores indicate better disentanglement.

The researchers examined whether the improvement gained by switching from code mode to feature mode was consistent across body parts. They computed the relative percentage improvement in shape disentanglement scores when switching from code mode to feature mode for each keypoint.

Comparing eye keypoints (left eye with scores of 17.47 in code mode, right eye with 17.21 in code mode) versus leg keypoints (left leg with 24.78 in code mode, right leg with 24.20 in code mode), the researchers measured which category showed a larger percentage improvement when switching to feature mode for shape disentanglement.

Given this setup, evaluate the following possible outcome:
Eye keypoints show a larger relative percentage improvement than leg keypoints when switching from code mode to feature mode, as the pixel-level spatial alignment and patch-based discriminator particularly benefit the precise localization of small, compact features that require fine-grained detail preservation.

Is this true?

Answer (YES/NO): YES